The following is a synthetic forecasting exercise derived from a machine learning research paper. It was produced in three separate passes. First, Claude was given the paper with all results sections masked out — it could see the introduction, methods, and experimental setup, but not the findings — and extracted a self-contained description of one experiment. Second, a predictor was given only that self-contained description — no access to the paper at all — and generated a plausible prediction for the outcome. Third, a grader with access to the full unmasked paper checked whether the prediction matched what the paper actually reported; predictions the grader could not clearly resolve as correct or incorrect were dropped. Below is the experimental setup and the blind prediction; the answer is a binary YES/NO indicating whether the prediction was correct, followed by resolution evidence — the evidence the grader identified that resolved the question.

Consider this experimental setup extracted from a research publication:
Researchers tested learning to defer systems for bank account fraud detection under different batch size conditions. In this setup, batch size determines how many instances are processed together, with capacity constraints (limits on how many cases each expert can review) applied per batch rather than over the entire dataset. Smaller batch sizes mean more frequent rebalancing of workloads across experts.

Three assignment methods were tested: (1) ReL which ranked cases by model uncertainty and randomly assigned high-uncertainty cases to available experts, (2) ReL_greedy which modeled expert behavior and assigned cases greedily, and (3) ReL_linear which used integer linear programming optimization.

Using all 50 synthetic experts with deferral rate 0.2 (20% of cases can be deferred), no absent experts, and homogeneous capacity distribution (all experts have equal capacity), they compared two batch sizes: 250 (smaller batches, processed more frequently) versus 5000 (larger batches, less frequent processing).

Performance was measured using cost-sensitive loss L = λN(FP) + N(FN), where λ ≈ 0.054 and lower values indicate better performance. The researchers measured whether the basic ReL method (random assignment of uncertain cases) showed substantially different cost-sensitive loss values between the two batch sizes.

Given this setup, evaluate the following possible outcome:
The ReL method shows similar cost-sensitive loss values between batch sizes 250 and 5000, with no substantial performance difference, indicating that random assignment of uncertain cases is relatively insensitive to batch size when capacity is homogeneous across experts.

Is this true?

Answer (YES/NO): YES